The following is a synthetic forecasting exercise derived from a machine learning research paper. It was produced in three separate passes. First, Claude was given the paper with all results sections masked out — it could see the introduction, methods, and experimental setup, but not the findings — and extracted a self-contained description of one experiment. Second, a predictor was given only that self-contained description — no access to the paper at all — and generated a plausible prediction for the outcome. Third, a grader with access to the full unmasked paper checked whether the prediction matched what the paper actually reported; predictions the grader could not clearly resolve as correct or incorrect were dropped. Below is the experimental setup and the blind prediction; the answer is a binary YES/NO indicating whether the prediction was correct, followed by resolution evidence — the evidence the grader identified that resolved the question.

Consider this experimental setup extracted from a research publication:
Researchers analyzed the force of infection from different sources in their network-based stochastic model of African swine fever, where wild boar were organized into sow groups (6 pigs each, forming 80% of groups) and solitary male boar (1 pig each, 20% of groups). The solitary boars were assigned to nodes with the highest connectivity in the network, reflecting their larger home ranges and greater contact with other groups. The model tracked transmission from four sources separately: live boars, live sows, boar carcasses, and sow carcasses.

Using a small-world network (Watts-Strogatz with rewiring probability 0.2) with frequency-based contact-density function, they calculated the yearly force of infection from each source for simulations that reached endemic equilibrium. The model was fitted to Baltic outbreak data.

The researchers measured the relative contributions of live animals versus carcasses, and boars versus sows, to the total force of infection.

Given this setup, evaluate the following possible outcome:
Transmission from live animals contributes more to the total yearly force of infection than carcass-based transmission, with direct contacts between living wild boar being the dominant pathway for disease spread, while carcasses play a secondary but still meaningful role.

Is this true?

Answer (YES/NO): NO